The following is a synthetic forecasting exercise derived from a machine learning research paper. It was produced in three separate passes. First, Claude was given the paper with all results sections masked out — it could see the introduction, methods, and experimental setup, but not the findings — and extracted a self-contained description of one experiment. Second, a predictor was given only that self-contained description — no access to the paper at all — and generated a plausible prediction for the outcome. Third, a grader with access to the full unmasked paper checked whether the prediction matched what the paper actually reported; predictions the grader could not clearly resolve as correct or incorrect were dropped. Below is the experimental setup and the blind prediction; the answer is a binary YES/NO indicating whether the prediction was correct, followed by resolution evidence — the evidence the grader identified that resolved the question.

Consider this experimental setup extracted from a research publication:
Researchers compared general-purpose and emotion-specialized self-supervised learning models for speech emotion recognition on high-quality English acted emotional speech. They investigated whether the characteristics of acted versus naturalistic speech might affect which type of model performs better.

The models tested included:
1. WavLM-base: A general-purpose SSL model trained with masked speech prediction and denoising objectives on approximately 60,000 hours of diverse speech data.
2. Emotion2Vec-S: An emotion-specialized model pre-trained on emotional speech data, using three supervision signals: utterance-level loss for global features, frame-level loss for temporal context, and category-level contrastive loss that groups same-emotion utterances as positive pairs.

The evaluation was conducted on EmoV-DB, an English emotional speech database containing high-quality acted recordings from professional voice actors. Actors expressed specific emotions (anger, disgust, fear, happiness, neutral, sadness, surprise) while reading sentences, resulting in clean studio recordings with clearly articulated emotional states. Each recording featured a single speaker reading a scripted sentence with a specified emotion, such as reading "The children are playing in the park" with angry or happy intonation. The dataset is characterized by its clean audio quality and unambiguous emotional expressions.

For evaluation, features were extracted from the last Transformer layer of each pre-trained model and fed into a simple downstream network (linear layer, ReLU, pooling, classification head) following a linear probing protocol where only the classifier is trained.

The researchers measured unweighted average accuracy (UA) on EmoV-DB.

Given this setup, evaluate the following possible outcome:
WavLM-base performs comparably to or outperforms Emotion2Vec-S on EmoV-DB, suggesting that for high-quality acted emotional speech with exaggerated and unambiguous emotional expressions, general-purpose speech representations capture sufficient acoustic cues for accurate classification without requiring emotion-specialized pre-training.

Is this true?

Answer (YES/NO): YES